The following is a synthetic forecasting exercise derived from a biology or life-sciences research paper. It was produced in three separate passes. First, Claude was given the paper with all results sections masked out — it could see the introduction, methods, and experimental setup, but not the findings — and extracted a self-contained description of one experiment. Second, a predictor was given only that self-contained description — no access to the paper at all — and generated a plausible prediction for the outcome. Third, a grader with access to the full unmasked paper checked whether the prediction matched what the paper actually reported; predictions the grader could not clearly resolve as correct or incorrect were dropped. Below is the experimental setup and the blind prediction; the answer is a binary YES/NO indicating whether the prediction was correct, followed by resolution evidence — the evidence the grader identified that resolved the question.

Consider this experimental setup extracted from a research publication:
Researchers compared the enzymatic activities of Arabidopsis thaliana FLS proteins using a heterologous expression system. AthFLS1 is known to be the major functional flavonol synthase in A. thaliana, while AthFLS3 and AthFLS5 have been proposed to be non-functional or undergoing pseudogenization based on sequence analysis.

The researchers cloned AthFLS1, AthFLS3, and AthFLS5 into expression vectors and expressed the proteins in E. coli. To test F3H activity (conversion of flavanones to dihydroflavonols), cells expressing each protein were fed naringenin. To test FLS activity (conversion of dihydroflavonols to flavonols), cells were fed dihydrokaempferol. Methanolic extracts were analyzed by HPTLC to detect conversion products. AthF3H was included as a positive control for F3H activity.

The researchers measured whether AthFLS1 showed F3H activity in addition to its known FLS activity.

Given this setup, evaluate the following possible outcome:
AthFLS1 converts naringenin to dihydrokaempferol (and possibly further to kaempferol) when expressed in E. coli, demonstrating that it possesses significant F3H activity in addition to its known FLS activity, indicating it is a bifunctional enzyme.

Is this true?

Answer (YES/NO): YES